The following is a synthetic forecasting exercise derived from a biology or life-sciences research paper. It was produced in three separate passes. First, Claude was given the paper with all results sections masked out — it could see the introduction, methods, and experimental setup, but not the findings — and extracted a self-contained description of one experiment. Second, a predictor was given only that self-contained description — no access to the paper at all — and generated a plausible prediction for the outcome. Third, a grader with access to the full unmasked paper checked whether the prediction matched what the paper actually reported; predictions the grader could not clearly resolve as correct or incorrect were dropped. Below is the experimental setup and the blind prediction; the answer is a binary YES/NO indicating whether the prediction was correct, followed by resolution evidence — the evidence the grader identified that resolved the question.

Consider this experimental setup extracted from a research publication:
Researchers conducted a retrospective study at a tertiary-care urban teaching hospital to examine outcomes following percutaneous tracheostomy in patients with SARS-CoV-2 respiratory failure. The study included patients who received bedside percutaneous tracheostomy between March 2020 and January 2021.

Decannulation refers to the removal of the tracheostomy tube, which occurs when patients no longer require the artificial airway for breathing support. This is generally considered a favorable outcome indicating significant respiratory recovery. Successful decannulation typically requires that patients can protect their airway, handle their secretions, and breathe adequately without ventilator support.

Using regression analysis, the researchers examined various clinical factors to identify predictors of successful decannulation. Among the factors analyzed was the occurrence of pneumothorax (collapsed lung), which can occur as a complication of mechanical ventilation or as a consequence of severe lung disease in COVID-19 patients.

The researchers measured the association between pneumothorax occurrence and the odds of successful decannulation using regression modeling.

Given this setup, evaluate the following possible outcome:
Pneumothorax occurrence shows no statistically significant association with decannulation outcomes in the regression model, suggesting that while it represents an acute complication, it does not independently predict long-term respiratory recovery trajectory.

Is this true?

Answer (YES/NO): NO